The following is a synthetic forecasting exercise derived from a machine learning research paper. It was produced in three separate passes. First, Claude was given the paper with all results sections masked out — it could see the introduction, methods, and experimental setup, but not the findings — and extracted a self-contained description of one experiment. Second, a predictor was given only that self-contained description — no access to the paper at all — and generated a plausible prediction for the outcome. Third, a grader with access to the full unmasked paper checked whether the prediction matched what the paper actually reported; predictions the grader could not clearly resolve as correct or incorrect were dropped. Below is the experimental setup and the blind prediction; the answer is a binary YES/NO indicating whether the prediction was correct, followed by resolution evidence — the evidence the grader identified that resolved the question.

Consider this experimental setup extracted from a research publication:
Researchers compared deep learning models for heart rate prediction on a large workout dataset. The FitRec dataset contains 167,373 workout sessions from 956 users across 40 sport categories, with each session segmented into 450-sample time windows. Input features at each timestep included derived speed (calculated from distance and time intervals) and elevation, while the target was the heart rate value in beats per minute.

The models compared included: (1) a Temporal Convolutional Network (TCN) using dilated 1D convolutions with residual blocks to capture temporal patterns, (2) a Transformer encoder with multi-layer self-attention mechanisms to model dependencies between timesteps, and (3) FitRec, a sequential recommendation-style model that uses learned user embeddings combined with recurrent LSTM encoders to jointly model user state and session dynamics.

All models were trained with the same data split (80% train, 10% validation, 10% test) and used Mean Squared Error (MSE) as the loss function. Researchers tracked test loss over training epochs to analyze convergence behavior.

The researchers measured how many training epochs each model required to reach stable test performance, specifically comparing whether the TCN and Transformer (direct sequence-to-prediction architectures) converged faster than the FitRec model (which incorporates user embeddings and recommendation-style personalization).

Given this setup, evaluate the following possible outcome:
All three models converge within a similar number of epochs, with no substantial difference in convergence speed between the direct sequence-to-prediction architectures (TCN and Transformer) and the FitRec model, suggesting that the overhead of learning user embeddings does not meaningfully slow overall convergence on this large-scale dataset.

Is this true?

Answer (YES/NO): NO